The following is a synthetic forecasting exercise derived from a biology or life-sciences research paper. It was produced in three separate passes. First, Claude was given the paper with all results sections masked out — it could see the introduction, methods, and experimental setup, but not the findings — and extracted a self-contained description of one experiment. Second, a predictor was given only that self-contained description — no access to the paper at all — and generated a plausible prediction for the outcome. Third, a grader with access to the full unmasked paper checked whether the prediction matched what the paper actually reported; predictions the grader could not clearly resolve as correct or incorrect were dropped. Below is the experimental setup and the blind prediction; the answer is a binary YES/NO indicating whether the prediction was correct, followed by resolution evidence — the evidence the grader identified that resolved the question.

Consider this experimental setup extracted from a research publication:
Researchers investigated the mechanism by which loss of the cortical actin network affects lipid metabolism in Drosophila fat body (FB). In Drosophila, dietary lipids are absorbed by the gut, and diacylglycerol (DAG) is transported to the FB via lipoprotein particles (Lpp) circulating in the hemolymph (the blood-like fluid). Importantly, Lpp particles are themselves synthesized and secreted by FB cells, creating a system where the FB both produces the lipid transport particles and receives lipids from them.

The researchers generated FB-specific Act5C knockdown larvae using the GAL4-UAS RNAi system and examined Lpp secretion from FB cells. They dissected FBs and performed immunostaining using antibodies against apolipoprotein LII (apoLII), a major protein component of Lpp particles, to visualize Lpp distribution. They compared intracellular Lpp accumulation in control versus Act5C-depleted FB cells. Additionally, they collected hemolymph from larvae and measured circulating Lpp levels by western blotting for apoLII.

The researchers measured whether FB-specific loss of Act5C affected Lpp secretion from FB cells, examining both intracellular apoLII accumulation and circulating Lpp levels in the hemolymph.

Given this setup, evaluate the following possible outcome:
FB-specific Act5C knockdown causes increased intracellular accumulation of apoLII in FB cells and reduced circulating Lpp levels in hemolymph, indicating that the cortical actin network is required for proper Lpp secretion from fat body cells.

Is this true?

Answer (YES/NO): NO